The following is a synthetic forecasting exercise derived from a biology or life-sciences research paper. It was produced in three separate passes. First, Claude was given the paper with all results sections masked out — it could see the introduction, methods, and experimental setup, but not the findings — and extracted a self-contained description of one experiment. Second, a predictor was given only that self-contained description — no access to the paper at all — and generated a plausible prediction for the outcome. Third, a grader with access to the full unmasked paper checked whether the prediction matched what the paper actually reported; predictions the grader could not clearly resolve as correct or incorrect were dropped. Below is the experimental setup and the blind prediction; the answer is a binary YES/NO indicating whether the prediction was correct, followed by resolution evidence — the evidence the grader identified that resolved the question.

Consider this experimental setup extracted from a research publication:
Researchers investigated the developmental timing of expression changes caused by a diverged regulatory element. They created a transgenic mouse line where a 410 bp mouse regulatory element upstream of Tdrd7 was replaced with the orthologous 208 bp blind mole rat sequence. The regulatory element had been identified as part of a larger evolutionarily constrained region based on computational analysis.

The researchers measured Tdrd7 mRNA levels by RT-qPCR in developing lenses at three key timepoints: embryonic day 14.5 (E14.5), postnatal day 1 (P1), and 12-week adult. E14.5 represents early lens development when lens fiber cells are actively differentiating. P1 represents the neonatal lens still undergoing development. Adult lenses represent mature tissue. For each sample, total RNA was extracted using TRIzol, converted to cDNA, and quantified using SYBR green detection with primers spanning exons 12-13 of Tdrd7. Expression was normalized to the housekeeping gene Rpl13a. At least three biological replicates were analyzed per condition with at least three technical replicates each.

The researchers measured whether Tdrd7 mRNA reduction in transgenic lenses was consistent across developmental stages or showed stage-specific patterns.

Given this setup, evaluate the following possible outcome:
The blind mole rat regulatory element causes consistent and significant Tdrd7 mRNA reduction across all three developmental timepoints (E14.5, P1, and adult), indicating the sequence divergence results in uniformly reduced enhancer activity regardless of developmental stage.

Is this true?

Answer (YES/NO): NO